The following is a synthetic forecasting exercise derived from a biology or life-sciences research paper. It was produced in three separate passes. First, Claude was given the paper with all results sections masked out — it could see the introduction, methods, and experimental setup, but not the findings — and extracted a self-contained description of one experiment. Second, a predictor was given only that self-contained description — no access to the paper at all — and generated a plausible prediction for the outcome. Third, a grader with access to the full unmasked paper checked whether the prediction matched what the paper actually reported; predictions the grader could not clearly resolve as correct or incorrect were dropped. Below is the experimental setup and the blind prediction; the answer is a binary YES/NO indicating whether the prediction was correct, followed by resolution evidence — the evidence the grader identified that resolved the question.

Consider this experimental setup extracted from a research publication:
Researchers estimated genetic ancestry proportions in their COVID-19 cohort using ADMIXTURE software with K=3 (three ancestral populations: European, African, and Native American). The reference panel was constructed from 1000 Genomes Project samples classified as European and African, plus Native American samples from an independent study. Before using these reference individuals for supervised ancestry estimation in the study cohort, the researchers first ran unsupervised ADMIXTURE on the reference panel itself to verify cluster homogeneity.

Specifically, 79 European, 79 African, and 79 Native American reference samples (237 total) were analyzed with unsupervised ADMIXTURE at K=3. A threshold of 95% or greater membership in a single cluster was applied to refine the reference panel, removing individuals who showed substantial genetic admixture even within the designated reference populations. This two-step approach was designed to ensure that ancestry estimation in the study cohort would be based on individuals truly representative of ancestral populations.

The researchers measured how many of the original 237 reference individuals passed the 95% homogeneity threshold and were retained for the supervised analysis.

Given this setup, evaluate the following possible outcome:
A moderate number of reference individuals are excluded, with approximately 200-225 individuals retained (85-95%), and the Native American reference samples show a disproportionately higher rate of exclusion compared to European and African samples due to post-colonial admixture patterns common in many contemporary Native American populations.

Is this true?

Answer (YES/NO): NO